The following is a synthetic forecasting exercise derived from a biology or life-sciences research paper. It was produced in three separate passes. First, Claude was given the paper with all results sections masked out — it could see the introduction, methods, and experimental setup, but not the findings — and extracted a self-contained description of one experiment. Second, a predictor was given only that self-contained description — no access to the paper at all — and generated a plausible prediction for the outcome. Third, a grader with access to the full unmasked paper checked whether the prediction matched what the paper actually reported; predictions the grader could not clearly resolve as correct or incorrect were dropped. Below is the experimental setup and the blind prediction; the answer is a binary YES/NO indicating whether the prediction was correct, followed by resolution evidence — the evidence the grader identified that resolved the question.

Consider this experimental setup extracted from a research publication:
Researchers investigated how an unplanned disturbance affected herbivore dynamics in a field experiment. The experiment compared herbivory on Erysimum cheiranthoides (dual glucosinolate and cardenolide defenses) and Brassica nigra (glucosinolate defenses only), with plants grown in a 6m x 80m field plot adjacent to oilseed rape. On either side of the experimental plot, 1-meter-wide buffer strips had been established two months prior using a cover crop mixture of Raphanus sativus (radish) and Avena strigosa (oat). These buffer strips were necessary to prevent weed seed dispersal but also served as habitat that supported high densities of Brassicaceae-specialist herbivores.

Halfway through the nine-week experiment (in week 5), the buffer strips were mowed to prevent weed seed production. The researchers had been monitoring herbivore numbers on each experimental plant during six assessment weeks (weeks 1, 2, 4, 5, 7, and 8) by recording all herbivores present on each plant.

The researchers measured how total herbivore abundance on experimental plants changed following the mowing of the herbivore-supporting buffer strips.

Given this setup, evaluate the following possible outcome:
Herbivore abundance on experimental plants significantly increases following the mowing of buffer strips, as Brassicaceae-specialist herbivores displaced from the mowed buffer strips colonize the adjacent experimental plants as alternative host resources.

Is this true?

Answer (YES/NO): NO